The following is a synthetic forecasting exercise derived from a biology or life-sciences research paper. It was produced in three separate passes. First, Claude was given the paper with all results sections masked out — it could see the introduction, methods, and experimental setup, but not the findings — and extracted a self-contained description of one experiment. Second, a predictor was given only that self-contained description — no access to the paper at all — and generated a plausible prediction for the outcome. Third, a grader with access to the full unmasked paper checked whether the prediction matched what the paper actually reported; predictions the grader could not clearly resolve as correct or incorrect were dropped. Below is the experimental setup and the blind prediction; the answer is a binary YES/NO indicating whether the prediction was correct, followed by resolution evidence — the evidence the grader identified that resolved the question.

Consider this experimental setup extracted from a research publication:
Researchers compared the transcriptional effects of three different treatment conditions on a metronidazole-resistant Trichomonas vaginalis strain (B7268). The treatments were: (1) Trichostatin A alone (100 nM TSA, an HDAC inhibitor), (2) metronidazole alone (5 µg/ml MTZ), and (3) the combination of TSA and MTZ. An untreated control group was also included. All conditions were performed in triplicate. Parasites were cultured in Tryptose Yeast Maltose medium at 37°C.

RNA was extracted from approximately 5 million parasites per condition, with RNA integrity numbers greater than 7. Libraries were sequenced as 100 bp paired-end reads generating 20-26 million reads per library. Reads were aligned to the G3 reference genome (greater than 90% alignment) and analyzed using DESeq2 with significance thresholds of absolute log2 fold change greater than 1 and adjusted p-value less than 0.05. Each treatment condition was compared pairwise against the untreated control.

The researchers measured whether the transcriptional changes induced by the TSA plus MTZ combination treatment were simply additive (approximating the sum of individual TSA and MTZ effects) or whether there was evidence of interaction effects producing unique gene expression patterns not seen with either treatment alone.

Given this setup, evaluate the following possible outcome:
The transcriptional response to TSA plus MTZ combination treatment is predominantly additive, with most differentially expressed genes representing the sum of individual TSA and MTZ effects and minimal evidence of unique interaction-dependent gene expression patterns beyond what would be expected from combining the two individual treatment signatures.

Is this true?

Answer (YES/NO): NO